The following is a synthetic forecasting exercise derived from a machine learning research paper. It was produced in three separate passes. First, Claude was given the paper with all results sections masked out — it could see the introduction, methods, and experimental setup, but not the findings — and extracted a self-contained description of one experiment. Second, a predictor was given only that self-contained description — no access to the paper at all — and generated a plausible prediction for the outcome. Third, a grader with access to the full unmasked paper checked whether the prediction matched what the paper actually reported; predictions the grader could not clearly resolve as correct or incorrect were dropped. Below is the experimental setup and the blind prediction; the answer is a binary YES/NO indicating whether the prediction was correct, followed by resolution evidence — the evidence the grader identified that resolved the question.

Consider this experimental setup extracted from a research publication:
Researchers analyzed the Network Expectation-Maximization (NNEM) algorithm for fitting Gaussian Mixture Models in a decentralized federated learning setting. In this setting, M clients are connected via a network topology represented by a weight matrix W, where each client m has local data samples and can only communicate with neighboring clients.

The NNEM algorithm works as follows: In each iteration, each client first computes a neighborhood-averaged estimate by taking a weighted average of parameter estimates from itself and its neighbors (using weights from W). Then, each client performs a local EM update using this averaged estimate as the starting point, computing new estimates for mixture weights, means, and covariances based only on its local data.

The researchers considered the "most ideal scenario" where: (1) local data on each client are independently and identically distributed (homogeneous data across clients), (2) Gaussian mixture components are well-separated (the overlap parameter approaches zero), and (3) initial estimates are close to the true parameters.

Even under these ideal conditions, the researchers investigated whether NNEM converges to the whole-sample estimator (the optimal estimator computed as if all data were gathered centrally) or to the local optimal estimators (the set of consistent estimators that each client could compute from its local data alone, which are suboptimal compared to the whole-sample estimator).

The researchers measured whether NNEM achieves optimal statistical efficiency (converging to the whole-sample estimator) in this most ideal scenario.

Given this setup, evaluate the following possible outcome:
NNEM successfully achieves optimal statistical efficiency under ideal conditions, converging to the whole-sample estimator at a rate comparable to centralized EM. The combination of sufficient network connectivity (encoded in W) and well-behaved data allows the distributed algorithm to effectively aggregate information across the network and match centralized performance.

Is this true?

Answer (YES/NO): NO